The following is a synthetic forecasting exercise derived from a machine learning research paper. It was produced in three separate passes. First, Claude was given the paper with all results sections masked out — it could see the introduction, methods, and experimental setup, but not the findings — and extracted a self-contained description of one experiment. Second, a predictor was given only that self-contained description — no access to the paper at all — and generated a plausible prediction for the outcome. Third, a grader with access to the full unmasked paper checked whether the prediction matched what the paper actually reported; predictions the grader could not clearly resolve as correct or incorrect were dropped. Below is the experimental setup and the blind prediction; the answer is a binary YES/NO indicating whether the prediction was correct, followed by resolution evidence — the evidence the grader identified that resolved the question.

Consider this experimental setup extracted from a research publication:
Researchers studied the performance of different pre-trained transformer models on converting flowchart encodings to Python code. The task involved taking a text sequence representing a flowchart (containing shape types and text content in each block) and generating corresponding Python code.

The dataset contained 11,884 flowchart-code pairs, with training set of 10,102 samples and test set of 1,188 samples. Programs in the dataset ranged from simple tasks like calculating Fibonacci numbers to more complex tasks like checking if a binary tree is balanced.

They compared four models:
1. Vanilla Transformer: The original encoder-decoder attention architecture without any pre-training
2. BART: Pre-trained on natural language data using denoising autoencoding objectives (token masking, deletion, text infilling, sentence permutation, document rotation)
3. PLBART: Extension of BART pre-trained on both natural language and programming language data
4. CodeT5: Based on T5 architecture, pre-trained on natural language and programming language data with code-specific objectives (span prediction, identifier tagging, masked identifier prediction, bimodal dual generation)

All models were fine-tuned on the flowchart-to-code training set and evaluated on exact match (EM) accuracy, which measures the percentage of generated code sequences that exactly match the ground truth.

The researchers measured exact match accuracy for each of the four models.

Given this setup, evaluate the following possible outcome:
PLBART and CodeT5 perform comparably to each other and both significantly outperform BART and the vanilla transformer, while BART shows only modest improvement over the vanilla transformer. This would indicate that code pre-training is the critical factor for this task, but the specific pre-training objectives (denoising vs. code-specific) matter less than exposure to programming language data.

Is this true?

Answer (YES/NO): YES